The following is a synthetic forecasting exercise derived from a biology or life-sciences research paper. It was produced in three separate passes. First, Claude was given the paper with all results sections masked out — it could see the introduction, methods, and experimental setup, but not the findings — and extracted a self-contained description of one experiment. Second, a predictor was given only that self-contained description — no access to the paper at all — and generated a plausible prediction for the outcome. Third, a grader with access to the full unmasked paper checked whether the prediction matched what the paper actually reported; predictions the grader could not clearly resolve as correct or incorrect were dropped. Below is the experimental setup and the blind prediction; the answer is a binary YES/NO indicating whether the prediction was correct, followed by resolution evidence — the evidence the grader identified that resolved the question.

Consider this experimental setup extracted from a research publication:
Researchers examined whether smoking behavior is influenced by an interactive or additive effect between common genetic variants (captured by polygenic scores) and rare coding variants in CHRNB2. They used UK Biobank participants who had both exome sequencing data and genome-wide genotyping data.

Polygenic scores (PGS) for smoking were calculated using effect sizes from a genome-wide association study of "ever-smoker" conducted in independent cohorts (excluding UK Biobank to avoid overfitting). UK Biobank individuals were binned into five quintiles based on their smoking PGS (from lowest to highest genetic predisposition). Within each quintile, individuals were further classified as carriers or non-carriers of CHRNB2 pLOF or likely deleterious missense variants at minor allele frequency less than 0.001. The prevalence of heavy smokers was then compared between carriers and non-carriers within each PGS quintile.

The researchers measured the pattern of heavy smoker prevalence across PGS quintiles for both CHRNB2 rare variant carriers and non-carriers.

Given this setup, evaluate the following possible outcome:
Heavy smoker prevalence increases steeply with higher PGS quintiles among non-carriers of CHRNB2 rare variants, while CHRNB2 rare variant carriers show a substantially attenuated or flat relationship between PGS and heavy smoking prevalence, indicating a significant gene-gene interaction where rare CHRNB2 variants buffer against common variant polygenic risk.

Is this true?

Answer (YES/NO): NO